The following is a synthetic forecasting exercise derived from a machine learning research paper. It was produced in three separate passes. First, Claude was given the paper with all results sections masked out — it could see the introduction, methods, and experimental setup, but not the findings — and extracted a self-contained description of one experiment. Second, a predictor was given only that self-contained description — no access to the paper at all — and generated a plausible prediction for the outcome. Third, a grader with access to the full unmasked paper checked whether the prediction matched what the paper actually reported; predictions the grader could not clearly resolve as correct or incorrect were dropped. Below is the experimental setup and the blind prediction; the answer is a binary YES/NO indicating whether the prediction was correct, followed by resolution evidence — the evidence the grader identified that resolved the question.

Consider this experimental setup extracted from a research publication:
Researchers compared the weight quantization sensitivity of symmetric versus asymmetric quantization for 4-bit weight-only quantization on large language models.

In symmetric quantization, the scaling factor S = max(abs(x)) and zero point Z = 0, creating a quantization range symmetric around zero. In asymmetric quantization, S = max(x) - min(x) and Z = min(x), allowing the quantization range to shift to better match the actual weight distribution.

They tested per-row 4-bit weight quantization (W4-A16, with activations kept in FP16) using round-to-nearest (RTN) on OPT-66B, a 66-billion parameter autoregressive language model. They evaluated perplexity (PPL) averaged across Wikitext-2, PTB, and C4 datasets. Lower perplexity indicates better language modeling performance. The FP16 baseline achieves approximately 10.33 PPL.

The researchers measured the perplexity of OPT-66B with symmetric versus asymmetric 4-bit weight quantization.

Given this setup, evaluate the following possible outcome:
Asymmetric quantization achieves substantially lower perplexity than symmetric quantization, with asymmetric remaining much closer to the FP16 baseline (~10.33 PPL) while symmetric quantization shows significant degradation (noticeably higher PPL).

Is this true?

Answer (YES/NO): YES